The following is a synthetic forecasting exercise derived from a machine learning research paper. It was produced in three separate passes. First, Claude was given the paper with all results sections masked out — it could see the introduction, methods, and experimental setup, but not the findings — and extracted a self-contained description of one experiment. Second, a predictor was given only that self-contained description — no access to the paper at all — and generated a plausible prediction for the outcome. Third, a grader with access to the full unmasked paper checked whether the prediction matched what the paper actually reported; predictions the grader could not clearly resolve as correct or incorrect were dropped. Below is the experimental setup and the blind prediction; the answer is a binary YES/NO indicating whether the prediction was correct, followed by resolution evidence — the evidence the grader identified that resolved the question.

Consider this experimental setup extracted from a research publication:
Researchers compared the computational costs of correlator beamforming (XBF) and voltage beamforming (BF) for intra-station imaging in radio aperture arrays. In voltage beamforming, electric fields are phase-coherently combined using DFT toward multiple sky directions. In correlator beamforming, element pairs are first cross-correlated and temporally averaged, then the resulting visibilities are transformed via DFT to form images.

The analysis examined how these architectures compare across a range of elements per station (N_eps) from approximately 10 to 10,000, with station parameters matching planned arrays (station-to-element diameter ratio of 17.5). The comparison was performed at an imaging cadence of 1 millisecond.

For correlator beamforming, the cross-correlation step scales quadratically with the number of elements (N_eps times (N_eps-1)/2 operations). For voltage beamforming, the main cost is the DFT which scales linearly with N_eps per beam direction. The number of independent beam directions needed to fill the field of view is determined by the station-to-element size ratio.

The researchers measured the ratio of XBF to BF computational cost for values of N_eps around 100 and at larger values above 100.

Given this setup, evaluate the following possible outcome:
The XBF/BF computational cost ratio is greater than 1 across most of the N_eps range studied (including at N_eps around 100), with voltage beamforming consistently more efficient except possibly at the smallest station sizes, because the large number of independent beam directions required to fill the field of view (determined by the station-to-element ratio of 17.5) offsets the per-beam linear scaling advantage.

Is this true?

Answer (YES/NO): NO